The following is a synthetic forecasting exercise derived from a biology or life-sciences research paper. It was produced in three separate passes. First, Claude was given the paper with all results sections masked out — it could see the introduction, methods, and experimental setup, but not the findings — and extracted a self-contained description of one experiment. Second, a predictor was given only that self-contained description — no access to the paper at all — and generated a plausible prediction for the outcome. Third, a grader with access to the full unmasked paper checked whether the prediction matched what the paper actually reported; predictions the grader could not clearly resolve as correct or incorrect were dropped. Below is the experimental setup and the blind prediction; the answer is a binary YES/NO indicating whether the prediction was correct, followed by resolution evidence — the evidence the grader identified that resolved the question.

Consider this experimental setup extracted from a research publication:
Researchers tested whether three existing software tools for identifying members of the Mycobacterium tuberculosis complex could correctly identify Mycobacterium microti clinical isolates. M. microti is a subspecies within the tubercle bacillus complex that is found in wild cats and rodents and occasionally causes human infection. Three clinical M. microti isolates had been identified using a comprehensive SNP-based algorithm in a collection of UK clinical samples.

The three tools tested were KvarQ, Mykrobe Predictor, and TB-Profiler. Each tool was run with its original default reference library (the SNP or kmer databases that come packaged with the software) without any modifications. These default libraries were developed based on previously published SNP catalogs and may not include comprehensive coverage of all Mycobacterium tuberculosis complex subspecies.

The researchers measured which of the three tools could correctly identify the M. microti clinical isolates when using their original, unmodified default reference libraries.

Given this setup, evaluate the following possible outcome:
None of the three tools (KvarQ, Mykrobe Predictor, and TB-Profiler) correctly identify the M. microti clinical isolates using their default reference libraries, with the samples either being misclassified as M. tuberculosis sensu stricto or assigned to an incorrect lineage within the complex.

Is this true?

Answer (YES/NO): NO